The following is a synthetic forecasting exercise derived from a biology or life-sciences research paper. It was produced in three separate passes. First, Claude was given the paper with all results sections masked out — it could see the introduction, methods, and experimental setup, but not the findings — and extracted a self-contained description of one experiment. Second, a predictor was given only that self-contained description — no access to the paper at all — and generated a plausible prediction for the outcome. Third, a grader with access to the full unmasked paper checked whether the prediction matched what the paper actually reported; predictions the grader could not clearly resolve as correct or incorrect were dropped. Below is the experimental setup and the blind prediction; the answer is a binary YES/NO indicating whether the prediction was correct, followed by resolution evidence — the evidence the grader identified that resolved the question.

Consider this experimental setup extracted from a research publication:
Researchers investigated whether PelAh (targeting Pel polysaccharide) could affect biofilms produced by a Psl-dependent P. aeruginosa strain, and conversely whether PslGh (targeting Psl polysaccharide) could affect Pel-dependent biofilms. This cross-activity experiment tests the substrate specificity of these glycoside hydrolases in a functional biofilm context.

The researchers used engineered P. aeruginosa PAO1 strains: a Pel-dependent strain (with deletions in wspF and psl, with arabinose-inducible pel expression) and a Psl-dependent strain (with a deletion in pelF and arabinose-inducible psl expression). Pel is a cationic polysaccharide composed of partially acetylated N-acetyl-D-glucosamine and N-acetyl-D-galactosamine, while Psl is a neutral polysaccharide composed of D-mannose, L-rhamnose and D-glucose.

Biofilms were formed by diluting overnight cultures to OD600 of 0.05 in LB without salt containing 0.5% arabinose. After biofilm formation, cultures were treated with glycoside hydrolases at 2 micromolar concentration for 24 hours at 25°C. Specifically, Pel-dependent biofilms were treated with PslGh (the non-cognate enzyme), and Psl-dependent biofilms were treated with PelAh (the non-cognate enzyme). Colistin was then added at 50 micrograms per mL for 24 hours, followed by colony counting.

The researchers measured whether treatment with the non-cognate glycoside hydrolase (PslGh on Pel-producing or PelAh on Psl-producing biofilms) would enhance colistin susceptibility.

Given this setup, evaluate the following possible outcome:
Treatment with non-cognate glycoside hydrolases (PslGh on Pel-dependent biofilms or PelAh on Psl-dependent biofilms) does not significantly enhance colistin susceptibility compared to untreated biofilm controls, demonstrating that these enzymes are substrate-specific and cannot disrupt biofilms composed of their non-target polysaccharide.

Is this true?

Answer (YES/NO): YES